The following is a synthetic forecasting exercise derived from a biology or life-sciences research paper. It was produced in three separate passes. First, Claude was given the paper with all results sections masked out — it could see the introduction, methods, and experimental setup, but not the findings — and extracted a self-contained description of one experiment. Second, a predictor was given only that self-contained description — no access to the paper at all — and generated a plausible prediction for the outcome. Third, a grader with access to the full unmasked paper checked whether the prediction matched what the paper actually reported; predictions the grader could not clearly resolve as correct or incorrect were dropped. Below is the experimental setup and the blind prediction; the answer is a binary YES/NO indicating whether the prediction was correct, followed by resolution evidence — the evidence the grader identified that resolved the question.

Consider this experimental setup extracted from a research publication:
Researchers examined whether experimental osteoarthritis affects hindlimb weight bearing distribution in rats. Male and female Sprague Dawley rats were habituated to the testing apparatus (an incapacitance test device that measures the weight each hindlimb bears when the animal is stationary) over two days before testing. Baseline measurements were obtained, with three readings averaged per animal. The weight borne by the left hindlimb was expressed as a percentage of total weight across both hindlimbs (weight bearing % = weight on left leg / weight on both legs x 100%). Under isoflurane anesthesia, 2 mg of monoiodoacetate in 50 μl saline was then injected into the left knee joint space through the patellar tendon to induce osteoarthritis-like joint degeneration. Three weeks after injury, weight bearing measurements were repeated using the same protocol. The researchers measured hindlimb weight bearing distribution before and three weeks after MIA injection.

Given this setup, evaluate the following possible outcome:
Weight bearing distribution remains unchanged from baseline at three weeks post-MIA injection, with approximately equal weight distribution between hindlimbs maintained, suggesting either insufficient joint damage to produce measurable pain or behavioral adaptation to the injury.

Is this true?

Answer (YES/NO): NO